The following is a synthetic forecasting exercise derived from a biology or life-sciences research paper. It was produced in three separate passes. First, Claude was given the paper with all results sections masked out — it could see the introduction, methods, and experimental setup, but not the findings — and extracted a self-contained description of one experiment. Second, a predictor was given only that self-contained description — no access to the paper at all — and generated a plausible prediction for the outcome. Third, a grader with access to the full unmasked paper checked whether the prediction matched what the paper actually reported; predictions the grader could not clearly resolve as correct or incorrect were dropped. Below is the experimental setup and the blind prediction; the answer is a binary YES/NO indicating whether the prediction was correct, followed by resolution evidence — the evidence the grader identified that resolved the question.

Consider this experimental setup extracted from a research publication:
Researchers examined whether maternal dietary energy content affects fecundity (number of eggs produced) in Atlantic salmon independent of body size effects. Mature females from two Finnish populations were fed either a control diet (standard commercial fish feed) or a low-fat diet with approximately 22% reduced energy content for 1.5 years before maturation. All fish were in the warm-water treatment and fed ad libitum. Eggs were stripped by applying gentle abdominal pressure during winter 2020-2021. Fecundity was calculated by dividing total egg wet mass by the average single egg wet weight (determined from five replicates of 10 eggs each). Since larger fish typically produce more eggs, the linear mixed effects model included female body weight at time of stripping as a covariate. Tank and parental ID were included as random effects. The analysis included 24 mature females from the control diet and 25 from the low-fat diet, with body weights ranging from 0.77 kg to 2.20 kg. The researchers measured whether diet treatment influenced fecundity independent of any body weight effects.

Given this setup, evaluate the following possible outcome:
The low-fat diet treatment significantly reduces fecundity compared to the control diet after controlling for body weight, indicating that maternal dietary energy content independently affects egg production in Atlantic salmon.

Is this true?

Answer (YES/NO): NO